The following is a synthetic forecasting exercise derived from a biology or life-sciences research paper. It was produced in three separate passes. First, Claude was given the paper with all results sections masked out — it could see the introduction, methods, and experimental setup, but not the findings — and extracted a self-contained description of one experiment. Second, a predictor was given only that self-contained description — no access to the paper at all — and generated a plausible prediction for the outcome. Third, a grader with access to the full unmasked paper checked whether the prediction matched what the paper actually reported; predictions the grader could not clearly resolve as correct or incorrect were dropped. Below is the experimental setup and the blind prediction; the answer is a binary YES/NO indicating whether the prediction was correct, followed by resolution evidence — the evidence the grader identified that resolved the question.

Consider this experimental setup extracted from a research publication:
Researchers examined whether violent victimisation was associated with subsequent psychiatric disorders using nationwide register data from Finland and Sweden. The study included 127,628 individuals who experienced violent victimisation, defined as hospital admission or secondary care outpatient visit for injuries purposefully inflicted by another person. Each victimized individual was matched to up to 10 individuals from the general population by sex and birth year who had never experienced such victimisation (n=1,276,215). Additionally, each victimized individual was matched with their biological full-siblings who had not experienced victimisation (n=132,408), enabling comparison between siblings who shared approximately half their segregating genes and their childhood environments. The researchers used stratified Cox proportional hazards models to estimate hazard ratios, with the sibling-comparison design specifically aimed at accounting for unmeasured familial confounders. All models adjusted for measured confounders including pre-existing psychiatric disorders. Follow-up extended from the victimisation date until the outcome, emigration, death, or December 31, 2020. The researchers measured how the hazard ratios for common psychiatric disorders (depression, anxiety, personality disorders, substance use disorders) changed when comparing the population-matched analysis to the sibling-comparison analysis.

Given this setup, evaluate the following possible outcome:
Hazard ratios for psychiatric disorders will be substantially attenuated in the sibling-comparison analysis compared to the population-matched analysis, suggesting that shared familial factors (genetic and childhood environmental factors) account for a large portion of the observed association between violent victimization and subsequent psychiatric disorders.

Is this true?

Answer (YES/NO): NO